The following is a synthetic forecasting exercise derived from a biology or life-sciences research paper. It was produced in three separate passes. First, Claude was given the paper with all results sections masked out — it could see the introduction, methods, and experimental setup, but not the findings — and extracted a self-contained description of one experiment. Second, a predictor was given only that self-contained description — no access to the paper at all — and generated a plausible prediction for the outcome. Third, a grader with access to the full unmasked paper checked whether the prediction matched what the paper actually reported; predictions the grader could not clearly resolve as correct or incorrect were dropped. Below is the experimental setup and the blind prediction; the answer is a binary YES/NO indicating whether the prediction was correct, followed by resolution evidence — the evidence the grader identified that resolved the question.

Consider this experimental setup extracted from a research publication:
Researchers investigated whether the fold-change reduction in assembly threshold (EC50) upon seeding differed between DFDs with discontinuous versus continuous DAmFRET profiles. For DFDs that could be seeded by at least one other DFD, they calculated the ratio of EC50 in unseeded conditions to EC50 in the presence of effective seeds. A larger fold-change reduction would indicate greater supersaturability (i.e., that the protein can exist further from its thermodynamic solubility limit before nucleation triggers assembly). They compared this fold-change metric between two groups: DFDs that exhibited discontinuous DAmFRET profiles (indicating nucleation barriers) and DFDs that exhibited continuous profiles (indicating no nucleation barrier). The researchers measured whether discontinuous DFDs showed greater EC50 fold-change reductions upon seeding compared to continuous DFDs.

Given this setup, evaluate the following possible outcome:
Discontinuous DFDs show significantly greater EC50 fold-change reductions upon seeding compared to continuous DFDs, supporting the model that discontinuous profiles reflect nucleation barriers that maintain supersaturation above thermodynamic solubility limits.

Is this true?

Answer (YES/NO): YES